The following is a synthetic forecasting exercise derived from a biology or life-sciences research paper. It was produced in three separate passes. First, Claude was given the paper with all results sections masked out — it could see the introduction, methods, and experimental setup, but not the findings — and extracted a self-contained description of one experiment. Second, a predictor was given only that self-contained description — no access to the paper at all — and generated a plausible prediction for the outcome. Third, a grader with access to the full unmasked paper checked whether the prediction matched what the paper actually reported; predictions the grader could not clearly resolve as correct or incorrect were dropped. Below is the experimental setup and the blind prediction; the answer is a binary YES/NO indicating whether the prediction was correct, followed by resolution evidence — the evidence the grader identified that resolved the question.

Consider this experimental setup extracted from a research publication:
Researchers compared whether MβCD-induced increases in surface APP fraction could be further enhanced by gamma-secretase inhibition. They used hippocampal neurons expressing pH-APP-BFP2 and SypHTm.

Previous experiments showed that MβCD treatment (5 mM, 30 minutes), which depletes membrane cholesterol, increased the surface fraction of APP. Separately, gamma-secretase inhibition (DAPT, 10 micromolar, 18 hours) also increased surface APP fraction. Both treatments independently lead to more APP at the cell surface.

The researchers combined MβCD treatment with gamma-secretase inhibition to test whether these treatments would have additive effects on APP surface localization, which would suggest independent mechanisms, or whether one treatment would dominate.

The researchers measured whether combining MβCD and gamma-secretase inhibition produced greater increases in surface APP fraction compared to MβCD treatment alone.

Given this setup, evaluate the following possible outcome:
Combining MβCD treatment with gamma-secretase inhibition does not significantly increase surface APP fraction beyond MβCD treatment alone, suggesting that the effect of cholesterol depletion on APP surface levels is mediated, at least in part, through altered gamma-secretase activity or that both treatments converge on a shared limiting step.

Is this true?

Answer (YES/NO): NO